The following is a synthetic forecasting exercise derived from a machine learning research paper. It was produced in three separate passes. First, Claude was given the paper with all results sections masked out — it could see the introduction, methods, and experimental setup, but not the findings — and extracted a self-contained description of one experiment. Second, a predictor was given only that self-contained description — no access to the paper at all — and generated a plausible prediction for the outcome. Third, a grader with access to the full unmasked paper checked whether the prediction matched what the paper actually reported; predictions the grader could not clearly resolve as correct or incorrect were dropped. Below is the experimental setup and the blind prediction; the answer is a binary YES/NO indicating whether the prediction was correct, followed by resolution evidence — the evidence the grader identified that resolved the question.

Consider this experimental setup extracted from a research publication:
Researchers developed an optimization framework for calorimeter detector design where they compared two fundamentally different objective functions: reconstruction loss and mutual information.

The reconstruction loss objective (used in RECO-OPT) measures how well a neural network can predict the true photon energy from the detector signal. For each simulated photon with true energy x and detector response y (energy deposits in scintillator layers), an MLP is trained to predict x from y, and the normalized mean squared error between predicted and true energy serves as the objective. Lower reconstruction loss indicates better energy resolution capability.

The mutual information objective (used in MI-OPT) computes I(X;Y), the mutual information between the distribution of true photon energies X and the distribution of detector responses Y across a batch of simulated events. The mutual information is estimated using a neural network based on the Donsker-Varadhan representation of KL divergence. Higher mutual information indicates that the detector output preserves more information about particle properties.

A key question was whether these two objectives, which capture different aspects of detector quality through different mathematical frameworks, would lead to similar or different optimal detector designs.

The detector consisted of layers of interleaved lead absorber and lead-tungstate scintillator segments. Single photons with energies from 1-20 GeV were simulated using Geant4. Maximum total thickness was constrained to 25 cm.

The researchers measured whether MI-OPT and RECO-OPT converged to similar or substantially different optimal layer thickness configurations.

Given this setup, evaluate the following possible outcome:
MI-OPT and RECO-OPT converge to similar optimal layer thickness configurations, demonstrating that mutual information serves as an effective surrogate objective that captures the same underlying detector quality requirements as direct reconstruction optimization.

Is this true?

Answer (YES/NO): YES